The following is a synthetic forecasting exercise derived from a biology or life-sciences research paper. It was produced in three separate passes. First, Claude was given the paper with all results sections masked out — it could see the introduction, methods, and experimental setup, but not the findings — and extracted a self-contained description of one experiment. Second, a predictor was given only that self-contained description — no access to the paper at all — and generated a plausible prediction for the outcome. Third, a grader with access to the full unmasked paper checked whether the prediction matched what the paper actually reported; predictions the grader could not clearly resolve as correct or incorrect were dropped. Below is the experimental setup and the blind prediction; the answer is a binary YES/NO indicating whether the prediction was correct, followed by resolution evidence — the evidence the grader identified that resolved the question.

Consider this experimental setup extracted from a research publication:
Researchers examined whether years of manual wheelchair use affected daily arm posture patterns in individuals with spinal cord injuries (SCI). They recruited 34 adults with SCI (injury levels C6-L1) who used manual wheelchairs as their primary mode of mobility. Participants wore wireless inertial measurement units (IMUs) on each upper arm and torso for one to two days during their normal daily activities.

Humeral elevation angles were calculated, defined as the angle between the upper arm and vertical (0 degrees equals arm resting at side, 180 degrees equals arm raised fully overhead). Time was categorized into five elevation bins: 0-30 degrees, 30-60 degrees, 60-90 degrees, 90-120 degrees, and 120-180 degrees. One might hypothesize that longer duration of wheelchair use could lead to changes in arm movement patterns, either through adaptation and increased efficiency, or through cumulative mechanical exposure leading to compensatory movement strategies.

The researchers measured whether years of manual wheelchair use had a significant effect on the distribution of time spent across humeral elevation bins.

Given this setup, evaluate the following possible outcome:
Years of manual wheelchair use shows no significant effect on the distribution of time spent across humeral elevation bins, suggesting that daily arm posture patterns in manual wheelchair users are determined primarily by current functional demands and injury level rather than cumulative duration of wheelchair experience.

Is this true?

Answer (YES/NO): NO